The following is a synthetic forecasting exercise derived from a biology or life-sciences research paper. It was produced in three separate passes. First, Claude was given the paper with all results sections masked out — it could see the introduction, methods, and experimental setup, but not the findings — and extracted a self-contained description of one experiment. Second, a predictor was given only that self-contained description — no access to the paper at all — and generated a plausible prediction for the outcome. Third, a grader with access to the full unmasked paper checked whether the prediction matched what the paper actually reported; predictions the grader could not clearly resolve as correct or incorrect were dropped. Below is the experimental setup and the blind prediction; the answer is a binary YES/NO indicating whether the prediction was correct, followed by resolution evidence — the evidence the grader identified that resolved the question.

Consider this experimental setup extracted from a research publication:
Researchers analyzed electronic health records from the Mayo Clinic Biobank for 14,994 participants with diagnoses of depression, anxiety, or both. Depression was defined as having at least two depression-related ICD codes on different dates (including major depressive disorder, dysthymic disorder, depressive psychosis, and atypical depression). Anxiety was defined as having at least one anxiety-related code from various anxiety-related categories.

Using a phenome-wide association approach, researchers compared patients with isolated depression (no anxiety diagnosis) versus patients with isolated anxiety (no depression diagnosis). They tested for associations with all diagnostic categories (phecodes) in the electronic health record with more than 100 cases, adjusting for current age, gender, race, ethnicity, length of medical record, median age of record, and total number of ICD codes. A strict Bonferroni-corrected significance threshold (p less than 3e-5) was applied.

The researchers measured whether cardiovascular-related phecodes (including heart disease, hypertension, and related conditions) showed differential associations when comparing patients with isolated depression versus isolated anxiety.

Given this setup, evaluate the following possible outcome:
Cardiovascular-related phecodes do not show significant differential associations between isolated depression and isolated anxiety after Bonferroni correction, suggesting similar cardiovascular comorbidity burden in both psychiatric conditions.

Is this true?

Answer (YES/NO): NO